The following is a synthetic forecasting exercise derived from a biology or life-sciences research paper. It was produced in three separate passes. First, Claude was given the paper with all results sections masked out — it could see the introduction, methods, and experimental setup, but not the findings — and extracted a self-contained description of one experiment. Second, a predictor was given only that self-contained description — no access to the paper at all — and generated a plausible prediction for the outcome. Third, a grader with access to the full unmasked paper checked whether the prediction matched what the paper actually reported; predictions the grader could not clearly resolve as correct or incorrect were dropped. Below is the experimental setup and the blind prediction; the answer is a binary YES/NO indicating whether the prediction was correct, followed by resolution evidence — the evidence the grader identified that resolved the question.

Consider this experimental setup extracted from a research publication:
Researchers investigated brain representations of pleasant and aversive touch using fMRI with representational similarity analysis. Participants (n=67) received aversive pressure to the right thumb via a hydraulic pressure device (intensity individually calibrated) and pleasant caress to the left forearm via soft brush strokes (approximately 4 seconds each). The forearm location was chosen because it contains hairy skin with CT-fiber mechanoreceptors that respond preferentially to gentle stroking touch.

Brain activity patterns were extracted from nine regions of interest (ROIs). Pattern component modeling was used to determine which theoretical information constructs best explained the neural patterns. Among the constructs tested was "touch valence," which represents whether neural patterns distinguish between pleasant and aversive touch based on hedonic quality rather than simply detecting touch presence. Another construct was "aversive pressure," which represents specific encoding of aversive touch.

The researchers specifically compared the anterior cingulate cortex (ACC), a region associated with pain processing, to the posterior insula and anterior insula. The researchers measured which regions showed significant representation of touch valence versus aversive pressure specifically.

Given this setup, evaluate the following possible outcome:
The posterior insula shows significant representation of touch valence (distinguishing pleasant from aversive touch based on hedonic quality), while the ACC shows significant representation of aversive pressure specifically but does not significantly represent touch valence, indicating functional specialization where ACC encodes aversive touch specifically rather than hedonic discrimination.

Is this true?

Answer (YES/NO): YES